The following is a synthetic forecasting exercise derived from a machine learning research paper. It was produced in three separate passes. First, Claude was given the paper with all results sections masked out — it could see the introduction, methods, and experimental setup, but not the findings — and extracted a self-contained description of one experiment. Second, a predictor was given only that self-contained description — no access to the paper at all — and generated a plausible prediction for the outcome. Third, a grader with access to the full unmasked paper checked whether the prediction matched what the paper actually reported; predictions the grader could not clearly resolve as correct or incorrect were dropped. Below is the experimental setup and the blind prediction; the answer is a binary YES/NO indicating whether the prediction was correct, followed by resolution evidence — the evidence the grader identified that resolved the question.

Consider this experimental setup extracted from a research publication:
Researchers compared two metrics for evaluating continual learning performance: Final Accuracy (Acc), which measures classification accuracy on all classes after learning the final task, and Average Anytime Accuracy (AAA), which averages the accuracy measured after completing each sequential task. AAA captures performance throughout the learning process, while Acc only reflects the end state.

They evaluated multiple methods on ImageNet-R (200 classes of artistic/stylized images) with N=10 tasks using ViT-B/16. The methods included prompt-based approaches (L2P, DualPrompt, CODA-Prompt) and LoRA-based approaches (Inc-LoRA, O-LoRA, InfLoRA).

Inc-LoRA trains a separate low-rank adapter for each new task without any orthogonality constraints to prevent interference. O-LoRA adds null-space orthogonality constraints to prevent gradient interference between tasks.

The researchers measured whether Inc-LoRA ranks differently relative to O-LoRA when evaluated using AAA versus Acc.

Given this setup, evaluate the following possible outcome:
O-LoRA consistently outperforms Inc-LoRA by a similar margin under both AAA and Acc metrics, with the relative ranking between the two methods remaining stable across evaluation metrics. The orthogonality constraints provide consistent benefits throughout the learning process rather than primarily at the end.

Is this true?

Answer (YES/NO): NO